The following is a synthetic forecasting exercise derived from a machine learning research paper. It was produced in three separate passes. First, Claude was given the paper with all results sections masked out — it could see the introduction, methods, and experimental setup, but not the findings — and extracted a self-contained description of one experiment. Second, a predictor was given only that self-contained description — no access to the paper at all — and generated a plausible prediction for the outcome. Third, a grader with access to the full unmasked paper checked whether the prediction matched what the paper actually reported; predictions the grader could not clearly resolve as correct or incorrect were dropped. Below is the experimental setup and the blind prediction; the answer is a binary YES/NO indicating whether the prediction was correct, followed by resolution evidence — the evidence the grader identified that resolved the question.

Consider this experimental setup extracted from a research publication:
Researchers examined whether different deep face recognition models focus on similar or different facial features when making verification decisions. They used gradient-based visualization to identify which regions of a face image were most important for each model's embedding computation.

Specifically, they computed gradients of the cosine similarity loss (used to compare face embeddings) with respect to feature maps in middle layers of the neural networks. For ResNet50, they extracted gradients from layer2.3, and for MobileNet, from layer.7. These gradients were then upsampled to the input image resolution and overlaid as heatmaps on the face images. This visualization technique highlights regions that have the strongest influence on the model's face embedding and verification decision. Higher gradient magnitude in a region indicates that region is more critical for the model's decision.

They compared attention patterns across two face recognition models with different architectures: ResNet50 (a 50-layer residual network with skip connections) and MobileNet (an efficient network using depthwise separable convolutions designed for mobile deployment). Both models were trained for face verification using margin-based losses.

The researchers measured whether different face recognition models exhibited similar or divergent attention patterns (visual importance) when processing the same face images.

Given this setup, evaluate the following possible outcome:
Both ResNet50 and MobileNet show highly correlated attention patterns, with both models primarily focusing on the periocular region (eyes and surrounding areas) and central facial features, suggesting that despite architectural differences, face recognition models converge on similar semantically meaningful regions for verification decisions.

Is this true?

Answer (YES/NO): NO